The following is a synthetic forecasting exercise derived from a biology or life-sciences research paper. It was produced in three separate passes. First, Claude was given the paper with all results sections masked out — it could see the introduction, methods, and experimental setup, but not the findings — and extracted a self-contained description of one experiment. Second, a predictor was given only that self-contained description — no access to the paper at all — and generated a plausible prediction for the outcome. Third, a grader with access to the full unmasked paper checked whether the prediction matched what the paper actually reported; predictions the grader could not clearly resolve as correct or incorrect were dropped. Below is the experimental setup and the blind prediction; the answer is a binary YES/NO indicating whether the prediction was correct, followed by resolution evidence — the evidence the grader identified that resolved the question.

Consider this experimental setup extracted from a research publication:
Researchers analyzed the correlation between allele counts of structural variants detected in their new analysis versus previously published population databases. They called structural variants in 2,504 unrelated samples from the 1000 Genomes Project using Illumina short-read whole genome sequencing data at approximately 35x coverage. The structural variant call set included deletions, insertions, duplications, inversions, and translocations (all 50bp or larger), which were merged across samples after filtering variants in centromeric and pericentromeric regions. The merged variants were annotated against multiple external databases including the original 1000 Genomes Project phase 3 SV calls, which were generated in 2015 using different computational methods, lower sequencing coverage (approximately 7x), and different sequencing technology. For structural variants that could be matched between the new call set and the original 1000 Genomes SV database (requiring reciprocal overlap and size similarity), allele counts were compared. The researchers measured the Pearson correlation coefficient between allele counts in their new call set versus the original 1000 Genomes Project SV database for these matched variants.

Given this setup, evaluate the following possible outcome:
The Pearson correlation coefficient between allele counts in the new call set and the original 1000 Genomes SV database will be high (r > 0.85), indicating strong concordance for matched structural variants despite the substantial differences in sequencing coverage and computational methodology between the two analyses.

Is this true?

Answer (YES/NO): YES